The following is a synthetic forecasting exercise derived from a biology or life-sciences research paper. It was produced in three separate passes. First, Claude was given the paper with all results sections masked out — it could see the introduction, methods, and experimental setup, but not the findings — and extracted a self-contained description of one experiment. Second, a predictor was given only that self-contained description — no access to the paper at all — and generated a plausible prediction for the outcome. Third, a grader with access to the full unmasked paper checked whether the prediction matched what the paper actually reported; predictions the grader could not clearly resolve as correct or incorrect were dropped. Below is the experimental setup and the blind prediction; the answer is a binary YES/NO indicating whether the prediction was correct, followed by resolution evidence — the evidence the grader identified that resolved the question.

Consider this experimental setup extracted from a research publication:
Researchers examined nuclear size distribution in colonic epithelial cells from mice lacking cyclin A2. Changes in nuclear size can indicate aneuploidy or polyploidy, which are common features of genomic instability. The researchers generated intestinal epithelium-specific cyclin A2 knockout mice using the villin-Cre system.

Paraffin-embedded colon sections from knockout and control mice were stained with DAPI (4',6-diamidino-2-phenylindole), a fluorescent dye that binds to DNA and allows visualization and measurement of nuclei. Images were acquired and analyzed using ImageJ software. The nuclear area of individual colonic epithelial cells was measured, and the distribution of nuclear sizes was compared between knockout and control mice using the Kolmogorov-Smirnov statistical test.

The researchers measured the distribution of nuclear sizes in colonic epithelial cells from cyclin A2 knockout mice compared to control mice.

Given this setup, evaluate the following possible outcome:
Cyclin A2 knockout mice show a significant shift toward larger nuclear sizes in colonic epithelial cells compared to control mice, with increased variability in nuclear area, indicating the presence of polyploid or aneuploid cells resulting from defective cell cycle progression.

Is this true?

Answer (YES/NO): YES